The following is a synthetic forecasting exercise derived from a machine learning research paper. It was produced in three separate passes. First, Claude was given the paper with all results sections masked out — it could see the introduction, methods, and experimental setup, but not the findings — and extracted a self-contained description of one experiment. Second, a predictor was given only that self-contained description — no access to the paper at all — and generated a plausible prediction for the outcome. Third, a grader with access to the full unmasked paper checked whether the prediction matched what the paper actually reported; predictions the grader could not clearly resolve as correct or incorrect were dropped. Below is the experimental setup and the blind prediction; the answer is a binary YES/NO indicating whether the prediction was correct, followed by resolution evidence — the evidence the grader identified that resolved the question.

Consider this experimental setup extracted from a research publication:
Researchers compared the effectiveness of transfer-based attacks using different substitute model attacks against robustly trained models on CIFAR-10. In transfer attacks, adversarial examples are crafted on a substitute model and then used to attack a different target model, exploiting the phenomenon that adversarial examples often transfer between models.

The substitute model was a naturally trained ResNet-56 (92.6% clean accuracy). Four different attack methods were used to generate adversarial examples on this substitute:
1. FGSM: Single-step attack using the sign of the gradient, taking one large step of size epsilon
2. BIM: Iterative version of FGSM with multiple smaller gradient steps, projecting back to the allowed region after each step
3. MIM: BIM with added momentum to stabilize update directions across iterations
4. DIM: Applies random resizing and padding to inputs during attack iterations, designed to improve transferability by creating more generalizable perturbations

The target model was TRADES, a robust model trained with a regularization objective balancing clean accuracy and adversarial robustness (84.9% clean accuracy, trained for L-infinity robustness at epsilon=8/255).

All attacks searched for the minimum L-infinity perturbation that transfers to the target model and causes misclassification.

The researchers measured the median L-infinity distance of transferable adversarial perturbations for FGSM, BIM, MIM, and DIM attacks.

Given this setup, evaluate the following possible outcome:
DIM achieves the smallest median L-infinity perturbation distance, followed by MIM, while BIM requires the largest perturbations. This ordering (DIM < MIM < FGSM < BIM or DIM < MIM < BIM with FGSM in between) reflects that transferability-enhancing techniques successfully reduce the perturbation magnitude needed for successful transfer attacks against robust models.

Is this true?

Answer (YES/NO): NO